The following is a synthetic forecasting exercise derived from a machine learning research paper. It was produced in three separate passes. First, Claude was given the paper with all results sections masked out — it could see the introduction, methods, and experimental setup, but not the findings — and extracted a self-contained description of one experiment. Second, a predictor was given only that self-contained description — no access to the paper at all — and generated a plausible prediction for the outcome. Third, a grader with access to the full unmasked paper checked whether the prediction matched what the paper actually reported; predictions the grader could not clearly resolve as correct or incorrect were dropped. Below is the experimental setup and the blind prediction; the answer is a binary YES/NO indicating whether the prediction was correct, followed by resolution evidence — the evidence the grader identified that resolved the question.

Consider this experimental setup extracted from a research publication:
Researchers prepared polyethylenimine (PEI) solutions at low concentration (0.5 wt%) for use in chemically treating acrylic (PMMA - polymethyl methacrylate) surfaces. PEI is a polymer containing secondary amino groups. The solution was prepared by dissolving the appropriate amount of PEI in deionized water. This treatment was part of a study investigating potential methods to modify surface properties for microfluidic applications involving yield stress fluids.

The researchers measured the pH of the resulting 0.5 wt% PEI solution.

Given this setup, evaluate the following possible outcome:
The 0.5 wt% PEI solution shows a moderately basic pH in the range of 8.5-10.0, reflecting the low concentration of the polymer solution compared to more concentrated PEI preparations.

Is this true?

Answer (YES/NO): NO